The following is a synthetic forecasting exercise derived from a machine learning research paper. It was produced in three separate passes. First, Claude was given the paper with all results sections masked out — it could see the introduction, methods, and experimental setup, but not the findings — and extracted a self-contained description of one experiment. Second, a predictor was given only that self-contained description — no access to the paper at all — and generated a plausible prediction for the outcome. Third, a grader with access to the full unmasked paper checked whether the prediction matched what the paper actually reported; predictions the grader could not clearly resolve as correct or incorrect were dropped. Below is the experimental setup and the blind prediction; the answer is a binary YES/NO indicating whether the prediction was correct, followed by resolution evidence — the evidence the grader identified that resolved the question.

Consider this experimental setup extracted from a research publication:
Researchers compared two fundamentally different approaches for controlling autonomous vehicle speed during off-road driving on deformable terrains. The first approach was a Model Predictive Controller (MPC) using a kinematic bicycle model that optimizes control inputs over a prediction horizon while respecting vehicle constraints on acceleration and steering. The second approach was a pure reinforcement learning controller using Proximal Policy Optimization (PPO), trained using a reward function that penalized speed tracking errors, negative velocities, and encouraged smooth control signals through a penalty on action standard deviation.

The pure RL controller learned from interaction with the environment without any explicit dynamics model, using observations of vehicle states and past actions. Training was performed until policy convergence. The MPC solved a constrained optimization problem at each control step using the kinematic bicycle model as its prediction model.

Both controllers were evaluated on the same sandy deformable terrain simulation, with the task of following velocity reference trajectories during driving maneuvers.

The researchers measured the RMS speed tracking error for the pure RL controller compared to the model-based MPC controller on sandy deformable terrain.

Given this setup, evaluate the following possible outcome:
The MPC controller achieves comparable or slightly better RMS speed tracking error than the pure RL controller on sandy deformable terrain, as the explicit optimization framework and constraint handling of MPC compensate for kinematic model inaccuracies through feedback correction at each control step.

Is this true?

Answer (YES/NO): NO